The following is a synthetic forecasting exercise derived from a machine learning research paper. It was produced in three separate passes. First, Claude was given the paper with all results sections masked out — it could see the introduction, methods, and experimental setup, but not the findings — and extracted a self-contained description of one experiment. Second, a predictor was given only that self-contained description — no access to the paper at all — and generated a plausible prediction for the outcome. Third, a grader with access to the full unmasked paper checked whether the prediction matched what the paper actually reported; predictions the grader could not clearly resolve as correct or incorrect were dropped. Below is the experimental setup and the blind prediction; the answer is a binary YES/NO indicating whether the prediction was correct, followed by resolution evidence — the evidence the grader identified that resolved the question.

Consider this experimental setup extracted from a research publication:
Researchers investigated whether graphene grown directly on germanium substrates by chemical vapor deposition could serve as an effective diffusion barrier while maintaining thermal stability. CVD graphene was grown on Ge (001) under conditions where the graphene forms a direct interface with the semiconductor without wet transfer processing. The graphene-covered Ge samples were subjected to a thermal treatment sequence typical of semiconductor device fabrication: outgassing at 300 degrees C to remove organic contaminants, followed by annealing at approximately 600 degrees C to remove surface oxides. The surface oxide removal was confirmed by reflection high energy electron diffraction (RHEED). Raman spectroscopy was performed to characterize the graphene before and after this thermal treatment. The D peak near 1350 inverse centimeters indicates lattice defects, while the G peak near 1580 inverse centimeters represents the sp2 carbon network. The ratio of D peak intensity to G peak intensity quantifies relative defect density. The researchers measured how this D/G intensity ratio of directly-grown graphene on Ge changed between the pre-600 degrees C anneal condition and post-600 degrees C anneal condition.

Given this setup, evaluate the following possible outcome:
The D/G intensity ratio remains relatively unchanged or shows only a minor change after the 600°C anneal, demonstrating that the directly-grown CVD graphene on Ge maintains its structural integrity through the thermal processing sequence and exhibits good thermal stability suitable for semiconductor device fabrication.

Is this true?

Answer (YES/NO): YES